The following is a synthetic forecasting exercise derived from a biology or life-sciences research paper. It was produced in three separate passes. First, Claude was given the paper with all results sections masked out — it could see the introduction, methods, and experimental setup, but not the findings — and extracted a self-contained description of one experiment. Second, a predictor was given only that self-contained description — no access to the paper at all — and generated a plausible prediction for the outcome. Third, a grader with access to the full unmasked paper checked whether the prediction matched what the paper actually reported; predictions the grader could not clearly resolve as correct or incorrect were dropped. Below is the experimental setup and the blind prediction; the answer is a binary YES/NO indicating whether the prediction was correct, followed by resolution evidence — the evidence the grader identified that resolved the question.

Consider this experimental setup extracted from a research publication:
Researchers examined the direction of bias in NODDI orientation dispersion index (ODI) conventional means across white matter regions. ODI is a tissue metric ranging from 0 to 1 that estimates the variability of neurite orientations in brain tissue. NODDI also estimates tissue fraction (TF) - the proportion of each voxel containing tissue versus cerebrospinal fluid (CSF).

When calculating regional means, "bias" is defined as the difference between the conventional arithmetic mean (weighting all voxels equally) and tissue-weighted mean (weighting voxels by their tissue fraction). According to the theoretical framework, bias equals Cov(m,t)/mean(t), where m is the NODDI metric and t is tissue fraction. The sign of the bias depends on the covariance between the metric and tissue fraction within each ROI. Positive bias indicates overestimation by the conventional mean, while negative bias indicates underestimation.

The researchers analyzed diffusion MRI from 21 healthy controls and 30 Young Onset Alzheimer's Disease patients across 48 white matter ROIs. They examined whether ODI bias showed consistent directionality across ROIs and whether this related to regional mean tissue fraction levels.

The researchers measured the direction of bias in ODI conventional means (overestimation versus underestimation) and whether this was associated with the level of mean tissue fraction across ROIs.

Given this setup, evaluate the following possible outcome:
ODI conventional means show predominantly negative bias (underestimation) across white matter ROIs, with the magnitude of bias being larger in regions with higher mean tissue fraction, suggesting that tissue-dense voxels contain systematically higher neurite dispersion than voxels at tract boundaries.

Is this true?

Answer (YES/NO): NO